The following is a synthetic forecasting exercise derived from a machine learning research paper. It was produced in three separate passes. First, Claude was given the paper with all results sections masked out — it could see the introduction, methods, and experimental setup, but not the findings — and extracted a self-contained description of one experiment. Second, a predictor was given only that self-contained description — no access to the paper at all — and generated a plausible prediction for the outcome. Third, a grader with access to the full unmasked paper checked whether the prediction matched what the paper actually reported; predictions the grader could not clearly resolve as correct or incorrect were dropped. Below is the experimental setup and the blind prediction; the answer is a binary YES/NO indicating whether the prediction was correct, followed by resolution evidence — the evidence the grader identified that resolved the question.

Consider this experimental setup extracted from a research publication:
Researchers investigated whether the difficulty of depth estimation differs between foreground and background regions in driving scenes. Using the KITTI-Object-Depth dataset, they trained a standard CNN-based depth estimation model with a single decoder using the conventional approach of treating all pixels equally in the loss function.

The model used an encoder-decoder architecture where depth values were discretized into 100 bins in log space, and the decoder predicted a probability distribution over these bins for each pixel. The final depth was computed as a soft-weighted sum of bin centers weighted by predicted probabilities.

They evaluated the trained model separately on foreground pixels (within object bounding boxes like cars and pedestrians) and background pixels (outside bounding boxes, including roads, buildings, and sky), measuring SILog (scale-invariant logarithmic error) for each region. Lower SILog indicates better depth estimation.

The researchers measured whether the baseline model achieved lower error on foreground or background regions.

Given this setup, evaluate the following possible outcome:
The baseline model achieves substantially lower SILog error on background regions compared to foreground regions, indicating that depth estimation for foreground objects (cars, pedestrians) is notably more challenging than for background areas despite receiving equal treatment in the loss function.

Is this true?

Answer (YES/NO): NO